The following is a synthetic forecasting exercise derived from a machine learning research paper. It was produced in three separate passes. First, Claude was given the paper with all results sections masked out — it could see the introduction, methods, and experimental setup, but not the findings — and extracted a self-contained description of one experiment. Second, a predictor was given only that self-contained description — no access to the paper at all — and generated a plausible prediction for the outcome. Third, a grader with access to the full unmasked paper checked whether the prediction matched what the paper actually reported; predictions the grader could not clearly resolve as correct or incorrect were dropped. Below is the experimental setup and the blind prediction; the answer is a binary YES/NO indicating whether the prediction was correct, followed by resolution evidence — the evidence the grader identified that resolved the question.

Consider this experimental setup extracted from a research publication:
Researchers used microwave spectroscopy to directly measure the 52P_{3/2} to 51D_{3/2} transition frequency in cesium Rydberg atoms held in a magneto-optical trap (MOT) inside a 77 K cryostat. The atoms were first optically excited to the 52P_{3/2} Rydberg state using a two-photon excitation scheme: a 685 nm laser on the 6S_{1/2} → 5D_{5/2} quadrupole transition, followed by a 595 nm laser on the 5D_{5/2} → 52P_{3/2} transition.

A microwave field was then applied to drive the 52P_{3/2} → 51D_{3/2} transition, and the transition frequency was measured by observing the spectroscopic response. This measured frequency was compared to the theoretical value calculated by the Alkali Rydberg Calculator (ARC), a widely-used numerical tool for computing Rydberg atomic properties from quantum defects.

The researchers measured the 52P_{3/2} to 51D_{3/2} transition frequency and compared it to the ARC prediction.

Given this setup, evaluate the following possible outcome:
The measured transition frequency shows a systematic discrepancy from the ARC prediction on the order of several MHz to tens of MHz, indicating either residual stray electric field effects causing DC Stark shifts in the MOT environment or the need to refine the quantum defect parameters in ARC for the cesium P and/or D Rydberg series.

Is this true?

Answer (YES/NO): NO